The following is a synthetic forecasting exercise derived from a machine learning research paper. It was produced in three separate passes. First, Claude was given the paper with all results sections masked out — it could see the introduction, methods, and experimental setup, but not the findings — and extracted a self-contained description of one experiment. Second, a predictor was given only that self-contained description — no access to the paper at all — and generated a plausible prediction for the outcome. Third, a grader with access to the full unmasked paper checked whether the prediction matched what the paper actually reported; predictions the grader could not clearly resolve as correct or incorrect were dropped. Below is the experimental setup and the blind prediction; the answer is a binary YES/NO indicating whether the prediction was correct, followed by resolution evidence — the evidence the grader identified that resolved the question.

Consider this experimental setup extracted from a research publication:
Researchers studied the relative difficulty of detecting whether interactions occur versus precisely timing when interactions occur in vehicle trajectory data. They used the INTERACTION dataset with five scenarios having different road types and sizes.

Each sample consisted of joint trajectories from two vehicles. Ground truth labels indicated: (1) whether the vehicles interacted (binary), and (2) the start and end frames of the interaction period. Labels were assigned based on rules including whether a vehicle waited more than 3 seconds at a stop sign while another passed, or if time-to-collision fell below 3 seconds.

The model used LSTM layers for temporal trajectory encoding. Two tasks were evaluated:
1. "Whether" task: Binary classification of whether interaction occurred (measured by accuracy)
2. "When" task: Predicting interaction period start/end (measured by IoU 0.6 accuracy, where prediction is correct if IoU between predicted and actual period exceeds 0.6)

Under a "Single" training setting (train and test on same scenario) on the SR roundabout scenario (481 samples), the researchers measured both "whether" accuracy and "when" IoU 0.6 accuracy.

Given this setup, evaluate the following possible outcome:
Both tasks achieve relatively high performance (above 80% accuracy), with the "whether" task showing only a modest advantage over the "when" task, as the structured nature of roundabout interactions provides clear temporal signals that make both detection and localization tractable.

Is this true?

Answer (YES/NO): NO